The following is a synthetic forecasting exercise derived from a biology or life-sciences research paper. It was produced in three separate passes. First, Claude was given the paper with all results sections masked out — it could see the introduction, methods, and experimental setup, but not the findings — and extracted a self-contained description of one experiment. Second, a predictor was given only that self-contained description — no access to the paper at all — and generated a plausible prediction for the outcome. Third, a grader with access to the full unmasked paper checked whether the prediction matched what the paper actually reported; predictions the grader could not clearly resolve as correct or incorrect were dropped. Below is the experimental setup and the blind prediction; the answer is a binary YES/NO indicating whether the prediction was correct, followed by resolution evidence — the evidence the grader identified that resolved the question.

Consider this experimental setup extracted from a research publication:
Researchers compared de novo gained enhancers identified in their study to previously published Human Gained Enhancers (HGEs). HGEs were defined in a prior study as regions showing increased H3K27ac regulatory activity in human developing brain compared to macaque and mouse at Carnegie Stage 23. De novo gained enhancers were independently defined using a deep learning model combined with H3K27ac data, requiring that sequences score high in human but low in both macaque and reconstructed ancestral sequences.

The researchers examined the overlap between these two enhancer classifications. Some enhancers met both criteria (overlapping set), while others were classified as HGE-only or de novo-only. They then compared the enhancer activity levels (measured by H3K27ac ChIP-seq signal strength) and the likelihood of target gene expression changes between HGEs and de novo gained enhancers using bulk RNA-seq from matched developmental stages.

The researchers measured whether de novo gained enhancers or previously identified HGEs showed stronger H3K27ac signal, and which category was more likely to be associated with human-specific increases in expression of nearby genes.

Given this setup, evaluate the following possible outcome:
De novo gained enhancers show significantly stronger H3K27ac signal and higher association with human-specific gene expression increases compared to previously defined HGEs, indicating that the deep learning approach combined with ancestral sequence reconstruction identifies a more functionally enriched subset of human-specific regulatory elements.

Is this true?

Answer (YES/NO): NO